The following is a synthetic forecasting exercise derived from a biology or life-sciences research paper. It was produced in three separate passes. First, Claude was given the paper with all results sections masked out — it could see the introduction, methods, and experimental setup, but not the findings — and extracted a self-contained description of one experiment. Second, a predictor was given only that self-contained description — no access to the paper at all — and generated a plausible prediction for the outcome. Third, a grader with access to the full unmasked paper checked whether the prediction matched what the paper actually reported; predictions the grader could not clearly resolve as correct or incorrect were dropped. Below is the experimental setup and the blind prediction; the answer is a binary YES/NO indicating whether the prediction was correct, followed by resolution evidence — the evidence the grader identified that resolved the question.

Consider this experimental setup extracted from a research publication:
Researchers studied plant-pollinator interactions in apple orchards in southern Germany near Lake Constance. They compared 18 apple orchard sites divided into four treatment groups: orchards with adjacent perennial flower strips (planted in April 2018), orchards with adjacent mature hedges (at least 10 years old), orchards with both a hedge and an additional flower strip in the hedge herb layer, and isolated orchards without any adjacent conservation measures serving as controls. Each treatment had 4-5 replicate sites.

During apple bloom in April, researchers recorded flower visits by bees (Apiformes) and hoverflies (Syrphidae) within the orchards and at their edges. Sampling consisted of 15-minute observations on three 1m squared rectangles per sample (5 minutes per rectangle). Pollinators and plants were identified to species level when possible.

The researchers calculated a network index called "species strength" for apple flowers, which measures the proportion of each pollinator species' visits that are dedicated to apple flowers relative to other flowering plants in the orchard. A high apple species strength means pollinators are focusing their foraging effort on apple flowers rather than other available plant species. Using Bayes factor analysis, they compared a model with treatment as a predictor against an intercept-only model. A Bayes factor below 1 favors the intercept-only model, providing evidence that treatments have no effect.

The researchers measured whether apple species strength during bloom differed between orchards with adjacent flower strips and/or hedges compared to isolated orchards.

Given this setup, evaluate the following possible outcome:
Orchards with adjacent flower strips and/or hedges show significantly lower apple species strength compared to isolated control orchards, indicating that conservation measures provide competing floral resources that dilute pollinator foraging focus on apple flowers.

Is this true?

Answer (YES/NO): NO